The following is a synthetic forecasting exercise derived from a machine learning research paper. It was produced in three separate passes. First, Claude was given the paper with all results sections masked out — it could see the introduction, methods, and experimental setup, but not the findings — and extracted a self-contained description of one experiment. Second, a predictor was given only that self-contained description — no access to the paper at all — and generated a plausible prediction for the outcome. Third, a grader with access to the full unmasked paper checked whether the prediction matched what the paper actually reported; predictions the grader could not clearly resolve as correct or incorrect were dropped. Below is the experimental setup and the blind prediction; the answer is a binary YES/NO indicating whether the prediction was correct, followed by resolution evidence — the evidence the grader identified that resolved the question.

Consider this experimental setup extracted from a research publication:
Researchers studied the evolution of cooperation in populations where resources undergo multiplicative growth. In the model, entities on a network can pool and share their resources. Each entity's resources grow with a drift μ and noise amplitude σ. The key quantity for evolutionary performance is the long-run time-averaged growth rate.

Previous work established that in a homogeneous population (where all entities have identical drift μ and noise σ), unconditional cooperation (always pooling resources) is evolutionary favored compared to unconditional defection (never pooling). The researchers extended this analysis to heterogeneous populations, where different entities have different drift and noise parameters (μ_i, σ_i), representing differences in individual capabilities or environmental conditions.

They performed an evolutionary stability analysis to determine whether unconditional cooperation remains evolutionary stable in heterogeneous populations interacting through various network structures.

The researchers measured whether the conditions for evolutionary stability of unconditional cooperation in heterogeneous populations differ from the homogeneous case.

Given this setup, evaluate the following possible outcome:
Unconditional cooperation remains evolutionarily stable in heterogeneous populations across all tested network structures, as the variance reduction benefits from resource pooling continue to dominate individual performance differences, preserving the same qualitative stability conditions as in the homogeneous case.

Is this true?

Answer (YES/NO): NO